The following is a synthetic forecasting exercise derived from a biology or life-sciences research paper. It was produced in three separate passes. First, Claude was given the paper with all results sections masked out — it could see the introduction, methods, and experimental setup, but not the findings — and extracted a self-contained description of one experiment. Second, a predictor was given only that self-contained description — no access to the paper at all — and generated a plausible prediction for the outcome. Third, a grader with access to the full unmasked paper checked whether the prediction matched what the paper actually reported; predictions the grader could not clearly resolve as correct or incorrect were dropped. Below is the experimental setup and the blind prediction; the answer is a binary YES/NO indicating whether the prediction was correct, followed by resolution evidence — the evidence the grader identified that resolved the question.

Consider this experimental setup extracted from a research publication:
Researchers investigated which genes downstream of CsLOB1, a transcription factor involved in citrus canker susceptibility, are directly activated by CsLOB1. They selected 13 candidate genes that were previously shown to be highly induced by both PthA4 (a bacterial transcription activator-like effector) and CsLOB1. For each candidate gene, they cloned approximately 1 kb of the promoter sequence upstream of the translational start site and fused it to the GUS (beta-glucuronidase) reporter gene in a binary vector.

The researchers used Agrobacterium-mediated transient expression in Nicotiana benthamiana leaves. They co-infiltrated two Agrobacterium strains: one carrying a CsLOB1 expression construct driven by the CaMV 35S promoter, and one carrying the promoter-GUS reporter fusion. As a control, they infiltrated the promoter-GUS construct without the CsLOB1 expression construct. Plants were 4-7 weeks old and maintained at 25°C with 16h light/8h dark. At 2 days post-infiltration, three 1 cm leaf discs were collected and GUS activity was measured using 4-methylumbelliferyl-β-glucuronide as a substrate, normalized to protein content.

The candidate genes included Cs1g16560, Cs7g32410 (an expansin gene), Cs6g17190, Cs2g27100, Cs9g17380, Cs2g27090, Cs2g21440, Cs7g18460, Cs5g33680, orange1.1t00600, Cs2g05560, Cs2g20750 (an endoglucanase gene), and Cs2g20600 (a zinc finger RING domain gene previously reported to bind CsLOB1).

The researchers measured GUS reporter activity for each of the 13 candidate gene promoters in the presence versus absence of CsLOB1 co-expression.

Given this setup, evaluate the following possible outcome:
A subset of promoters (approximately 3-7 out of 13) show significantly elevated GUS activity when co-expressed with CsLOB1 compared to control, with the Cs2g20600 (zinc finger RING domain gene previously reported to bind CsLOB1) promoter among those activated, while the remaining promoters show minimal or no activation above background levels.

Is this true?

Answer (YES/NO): NO